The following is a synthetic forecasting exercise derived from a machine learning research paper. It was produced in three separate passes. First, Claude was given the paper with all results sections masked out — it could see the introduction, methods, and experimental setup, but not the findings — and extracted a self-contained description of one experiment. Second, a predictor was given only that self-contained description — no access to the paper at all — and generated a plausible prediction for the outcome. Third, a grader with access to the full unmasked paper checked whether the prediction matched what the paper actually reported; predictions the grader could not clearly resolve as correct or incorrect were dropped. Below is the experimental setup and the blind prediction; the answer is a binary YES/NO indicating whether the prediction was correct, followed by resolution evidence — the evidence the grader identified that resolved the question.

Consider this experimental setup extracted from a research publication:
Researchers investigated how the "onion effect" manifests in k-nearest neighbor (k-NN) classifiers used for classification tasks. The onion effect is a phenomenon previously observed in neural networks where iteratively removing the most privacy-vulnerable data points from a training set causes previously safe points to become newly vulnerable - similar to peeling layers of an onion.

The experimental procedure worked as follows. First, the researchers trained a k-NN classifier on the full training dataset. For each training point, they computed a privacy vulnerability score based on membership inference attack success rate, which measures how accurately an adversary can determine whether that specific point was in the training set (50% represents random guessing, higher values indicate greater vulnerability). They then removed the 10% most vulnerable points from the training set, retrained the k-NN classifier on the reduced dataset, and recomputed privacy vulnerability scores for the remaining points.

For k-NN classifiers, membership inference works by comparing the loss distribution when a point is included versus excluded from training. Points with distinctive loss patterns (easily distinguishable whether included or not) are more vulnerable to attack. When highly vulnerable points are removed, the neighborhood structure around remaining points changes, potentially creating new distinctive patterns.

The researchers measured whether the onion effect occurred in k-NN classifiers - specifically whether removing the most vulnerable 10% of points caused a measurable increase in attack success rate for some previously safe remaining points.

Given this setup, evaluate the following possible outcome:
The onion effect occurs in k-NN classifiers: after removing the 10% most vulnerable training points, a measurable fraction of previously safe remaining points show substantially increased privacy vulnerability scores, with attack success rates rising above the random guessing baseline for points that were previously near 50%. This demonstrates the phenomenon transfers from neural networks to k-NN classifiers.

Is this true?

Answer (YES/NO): YES